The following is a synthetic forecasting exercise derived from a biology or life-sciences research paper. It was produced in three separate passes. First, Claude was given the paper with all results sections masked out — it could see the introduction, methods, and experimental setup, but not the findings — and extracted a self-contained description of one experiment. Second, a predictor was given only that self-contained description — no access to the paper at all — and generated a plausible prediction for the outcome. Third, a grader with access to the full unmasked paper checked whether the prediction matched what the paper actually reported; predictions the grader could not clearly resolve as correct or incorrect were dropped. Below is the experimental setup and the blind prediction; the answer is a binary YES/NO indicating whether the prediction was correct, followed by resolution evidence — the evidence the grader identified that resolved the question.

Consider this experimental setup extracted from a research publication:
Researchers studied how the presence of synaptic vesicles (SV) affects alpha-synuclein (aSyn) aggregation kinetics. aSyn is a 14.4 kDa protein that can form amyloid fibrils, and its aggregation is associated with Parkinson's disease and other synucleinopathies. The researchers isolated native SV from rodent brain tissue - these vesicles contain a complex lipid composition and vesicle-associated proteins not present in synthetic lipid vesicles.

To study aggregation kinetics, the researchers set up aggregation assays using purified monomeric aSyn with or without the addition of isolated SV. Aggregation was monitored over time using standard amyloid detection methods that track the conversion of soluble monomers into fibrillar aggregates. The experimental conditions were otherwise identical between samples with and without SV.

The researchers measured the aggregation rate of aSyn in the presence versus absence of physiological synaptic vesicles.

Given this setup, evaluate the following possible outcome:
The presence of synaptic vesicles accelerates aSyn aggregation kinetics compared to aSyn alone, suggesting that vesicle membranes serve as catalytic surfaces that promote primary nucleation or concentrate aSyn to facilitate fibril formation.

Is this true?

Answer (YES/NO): YES